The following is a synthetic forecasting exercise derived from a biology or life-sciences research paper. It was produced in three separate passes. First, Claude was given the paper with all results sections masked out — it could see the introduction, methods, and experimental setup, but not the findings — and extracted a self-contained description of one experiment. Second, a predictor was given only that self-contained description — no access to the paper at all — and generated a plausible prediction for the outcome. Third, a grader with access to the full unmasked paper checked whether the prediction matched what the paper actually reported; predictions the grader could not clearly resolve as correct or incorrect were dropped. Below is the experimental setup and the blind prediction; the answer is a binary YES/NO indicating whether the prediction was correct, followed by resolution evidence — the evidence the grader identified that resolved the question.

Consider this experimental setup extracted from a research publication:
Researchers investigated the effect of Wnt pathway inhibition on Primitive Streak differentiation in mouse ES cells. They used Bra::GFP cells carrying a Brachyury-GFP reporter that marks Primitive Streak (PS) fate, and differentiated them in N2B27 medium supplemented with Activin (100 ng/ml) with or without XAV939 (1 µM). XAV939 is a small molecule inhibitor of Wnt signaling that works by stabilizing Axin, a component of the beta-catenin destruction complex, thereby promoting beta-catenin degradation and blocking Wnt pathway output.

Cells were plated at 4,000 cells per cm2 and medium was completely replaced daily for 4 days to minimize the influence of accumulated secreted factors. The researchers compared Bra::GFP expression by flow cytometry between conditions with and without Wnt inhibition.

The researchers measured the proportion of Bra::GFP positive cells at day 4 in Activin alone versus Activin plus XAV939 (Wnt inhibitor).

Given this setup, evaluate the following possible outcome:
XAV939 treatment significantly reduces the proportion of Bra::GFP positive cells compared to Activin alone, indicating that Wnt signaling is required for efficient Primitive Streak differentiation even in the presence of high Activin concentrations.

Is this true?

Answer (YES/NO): NO